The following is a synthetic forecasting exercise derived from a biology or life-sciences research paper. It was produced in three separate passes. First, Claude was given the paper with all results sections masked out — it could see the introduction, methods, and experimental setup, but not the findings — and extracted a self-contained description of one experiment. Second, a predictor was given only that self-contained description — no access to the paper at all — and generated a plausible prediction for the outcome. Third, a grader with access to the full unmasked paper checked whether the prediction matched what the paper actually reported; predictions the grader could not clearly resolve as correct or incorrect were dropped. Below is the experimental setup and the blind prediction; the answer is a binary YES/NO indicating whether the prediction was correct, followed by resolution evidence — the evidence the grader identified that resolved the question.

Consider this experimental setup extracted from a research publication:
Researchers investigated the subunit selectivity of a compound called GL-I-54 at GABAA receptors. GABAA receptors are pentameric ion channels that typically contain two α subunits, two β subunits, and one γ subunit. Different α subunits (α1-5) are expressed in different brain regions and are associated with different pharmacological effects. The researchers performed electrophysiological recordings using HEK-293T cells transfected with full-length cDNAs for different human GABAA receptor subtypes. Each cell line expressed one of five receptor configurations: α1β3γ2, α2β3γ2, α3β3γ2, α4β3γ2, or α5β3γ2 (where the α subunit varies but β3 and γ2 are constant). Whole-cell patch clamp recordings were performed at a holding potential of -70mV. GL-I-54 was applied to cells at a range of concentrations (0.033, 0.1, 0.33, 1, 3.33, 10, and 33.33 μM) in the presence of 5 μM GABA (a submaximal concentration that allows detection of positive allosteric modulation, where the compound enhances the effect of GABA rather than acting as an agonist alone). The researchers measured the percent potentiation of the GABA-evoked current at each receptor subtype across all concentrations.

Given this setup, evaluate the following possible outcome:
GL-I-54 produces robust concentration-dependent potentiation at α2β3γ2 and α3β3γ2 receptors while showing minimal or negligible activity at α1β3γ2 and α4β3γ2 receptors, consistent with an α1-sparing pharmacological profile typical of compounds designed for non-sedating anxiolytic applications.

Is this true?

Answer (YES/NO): NO